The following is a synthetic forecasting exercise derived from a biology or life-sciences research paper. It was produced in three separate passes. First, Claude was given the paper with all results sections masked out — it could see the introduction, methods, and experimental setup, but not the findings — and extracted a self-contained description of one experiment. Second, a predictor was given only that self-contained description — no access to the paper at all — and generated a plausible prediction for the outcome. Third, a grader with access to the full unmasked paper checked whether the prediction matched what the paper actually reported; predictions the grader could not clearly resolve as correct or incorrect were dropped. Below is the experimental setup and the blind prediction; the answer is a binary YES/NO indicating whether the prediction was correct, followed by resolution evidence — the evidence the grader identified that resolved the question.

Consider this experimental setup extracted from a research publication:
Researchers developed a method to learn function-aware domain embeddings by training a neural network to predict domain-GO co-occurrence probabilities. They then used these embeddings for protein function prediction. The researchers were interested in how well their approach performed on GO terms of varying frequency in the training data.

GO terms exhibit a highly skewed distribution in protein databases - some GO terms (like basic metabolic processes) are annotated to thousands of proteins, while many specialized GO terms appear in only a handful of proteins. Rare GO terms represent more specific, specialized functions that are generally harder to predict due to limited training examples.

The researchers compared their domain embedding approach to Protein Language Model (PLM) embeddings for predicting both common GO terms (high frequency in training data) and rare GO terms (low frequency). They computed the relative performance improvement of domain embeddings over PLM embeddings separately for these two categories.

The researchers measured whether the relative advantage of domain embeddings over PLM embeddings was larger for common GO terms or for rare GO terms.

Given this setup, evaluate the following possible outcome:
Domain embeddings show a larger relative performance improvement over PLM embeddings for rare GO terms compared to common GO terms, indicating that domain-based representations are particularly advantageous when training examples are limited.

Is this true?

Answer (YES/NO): YES